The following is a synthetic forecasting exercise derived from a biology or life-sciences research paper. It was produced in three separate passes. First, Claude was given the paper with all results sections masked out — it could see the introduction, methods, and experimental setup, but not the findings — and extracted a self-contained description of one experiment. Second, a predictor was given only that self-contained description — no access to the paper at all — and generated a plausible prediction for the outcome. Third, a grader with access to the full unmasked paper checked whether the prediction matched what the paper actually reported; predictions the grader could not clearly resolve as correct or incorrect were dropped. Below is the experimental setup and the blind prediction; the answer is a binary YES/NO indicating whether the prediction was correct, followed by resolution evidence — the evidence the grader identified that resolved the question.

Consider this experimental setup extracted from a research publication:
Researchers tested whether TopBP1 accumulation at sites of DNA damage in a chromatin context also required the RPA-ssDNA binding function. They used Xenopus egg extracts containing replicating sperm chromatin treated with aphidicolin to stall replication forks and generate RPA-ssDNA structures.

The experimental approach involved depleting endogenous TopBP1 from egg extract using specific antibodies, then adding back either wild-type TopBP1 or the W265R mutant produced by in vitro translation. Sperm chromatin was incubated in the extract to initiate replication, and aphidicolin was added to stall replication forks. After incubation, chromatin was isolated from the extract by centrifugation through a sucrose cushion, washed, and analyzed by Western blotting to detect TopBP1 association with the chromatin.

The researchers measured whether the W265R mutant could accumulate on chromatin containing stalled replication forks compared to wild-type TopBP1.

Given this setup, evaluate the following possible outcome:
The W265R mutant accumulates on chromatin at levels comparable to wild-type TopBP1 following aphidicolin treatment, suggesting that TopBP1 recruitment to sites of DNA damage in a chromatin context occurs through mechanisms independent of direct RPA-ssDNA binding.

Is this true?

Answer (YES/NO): NO